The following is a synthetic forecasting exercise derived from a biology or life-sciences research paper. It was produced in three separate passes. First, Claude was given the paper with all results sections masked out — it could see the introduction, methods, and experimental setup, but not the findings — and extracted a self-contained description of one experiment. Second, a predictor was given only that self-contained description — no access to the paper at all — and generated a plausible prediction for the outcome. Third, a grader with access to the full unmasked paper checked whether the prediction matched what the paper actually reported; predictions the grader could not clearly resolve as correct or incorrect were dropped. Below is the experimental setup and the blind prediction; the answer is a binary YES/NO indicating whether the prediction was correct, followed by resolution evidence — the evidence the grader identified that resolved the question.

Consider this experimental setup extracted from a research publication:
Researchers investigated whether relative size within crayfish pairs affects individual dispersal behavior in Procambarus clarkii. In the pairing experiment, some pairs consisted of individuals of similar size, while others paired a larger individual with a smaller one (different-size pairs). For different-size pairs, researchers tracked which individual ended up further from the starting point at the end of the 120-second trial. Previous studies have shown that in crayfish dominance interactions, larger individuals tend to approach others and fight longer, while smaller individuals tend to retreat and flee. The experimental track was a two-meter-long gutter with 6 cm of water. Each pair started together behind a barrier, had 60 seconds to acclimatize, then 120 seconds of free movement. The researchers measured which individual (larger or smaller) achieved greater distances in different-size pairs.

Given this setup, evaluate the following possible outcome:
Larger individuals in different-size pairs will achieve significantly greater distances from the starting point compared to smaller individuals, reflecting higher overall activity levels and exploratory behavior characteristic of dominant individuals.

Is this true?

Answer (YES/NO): NO